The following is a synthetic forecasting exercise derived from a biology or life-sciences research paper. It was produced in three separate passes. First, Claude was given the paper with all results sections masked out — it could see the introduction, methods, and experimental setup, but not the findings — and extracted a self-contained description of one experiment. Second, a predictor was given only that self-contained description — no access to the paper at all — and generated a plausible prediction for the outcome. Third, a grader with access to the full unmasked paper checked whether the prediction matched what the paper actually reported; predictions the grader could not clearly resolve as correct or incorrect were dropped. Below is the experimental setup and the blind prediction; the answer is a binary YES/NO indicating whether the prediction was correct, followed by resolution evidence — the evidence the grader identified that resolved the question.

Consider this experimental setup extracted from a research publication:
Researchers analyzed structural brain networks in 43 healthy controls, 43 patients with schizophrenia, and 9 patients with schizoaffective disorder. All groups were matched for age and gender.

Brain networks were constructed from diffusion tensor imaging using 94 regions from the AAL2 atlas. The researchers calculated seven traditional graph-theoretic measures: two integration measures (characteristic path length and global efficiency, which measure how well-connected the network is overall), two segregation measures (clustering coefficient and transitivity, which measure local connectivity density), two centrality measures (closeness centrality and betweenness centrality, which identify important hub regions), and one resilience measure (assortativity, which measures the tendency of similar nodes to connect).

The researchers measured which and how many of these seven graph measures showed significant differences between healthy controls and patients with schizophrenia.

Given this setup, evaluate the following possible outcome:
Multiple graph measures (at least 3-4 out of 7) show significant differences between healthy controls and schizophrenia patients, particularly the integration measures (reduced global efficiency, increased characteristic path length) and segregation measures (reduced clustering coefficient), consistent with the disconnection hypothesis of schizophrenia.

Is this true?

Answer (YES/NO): NO